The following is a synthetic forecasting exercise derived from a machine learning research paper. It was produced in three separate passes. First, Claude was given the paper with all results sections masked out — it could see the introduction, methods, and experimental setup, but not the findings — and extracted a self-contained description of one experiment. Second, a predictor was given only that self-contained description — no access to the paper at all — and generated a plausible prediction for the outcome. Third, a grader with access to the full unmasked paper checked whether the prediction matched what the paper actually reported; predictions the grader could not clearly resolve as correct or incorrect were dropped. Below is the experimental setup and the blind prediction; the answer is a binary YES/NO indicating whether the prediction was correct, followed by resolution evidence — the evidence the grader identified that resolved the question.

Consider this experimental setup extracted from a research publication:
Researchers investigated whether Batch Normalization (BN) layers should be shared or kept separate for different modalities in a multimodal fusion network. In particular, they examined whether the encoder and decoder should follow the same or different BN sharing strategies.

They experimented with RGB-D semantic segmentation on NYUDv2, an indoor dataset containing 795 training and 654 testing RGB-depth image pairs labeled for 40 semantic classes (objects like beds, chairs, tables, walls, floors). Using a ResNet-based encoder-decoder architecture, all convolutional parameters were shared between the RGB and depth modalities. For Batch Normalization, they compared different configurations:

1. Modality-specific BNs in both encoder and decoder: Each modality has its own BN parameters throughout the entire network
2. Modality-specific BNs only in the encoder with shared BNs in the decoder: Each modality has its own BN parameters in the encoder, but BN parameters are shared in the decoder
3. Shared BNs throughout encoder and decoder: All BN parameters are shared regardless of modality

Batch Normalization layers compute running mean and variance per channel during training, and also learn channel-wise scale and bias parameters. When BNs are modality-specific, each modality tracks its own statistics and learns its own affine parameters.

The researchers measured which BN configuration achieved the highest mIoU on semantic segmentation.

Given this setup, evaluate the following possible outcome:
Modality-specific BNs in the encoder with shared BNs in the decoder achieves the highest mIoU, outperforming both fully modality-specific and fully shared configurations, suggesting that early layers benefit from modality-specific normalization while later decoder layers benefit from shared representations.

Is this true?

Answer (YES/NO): YES